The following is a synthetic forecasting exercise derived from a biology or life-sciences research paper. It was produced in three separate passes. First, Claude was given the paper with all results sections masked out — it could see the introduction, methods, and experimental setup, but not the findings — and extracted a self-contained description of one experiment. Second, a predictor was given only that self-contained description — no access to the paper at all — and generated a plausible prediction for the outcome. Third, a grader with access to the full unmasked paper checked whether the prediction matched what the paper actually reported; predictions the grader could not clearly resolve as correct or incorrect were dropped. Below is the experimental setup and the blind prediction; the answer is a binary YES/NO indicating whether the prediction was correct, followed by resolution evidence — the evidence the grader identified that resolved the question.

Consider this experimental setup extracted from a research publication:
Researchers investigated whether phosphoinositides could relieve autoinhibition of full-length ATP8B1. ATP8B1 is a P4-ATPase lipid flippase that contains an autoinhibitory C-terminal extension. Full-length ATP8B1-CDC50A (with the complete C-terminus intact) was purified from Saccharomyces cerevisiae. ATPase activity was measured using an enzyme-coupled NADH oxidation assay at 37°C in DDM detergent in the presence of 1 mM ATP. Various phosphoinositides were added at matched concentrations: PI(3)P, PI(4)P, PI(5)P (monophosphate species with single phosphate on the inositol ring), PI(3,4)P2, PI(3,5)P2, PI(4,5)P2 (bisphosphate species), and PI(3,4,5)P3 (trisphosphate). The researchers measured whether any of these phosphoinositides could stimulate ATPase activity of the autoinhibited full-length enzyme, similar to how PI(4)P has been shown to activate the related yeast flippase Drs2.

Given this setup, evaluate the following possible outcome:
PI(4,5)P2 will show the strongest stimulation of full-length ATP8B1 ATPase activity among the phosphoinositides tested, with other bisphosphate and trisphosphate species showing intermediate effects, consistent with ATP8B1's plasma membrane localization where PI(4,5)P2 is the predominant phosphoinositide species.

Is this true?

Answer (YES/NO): NO